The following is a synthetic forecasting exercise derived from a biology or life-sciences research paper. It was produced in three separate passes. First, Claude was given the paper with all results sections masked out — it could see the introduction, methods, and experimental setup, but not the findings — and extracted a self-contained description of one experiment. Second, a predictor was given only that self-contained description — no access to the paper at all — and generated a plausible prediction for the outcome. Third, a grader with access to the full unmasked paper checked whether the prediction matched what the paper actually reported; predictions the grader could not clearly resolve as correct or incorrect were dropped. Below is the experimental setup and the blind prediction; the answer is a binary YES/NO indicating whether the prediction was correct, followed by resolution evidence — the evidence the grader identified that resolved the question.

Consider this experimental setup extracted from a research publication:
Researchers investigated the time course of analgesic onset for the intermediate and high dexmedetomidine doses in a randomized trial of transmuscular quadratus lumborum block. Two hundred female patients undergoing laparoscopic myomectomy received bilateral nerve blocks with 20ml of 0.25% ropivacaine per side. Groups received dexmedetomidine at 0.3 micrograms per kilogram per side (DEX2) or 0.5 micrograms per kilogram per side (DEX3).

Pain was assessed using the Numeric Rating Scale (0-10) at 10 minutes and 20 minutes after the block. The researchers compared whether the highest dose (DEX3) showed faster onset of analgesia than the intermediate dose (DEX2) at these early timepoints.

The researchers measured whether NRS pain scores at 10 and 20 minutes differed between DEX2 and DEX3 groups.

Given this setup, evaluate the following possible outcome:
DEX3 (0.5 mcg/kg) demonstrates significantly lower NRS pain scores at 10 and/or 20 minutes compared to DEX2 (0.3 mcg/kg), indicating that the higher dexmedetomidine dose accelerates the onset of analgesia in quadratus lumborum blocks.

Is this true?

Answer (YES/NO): NO